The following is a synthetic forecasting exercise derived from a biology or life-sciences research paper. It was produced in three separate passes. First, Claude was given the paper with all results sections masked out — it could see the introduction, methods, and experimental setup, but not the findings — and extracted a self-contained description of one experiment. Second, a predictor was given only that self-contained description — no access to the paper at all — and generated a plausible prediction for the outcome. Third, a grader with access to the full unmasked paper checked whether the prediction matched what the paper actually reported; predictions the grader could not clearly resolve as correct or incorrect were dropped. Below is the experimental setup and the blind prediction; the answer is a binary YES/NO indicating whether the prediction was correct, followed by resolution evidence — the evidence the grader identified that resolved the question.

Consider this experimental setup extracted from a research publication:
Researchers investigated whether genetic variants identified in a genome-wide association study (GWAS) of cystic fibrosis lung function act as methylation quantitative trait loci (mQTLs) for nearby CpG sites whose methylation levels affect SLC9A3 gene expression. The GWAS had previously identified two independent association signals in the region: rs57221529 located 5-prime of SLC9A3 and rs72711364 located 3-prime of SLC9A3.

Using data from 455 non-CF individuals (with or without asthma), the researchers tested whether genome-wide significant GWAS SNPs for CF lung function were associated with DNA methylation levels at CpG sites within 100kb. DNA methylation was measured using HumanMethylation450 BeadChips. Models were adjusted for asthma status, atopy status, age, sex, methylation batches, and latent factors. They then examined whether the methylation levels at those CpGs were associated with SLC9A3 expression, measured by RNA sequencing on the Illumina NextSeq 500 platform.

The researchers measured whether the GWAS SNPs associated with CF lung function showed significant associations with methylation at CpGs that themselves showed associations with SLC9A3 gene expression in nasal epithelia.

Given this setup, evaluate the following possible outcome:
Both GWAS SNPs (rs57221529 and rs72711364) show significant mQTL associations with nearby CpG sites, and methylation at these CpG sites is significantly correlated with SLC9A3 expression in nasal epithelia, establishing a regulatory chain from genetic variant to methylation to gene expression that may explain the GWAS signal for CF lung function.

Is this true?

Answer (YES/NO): YES